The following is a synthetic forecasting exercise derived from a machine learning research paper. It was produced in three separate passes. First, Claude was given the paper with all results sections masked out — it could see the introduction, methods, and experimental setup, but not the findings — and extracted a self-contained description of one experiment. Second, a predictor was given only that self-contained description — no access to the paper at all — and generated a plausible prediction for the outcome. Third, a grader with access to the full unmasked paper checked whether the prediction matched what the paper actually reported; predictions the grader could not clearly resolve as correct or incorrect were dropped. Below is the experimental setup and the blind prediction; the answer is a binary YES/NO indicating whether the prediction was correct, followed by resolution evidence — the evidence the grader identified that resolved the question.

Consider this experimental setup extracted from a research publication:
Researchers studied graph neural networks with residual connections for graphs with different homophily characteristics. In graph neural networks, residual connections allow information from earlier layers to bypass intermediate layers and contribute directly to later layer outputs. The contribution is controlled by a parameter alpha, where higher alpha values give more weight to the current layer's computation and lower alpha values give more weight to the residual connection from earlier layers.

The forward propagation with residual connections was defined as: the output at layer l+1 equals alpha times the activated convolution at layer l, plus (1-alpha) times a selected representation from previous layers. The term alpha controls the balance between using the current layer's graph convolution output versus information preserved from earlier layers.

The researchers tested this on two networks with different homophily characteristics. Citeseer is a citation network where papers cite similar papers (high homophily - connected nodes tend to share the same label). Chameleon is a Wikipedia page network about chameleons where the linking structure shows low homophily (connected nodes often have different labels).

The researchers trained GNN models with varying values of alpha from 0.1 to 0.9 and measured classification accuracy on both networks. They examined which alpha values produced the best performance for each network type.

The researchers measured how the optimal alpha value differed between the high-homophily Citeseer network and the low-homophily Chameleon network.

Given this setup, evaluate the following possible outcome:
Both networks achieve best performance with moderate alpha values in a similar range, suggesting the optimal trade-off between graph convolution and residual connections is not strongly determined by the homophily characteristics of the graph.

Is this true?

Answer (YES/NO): NO